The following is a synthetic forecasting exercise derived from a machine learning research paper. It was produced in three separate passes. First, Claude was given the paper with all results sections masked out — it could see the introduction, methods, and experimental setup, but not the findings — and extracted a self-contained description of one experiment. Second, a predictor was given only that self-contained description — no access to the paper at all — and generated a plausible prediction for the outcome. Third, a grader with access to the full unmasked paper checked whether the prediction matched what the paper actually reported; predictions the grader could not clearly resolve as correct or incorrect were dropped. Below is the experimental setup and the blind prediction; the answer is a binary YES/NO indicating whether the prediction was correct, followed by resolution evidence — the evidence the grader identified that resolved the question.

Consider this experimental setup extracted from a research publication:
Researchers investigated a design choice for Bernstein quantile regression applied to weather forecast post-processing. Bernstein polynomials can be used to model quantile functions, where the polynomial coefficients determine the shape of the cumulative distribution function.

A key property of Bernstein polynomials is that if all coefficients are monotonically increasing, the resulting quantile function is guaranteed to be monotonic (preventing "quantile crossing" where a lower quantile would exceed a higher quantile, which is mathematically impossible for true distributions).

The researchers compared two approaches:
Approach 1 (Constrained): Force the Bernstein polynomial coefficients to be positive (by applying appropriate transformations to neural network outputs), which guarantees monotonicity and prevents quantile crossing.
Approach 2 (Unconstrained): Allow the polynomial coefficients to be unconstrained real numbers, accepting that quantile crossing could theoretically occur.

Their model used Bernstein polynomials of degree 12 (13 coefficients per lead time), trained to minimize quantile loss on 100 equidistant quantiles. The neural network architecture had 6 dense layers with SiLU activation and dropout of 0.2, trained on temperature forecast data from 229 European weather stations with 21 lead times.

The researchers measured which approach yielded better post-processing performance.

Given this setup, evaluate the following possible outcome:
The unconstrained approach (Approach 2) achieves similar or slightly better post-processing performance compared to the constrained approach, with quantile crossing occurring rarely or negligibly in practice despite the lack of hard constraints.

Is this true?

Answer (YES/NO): YES